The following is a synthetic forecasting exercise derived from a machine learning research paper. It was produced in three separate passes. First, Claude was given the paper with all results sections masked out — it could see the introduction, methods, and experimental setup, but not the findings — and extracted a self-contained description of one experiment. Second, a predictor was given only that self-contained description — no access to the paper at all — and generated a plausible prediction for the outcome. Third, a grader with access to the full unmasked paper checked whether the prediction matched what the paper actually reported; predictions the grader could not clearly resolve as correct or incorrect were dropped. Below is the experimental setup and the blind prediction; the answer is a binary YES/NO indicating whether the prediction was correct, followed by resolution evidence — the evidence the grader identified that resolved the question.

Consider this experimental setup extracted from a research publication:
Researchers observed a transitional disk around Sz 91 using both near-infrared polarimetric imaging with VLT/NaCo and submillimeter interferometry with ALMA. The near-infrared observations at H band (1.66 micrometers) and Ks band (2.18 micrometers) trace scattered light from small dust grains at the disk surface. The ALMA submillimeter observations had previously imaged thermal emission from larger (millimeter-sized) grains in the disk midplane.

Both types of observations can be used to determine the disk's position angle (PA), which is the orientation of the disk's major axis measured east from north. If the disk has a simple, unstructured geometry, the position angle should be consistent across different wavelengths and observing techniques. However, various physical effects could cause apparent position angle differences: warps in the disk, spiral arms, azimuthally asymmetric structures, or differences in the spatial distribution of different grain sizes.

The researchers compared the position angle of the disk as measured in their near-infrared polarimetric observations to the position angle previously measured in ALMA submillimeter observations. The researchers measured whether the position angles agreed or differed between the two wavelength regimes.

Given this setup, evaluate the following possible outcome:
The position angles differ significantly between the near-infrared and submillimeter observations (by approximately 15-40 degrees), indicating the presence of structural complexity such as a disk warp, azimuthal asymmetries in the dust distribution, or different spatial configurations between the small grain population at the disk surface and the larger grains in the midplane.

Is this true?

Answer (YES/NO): NO